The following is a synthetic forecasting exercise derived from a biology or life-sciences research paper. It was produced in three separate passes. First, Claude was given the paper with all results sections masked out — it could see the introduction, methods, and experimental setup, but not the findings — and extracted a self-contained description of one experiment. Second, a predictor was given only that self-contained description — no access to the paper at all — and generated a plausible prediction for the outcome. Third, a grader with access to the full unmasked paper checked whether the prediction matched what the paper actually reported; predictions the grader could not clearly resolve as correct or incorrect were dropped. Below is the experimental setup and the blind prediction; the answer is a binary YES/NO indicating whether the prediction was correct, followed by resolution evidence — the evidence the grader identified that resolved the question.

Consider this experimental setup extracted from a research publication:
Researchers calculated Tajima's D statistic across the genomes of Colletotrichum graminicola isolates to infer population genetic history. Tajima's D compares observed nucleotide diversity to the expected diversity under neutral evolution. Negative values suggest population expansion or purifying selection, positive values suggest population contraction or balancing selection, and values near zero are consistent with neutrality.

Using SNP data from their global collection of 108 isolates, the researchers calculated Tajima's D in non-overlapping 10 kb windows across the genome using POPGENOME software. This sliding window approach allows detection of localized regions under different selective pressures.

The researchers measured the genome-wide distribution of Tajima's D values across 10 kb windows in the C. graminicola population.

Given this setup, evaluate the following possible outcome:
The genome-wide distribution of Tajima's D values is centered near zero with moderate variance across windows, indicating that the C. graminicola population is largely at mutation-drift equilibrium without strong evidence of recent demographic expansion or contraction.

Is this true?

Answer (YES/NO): NO